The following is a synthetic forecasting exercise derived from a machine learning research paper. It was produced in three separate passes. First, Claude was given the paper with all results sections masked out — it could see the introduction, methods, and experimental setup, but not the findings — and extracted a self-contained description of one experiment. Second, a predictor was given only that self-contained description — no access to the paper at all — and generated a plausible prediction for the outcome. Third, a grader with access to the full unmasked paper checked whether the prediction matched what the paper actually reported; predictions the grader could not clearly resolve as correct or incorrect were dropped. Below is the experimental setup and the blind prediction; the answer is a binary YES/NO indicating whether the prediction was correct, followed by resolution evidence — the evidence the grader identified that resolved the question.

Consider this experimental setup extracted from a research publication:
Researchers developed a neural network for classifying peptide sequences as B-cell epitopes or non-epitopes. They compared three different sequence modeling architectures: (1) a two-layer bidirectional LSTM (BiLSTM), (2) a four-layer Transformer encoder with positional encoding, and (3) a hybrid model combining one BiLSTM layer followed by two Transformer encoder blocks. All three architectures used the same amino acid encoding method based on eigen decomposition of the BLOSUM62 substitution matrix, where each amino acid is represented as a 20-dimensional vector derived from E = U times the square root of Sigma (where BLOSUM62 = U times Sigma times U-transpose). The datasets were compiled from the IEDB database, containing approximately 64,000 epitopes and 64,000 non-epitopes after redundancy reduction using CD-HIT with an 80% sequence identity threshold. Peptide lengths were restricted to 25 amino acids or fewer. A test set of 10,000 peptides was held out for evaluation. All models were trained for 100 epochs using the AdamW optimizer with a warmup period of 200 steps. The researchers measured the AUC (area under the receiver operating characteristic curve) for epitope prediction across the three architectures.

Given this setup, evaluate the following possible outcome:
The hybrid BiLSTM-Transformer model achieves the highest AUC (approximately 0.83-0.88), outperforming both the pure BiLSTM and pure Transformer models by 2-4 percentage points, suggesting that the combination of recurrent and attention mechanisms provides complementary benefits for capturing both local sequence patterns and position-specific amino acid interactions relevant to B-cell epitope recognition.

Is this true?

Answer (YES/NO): NO